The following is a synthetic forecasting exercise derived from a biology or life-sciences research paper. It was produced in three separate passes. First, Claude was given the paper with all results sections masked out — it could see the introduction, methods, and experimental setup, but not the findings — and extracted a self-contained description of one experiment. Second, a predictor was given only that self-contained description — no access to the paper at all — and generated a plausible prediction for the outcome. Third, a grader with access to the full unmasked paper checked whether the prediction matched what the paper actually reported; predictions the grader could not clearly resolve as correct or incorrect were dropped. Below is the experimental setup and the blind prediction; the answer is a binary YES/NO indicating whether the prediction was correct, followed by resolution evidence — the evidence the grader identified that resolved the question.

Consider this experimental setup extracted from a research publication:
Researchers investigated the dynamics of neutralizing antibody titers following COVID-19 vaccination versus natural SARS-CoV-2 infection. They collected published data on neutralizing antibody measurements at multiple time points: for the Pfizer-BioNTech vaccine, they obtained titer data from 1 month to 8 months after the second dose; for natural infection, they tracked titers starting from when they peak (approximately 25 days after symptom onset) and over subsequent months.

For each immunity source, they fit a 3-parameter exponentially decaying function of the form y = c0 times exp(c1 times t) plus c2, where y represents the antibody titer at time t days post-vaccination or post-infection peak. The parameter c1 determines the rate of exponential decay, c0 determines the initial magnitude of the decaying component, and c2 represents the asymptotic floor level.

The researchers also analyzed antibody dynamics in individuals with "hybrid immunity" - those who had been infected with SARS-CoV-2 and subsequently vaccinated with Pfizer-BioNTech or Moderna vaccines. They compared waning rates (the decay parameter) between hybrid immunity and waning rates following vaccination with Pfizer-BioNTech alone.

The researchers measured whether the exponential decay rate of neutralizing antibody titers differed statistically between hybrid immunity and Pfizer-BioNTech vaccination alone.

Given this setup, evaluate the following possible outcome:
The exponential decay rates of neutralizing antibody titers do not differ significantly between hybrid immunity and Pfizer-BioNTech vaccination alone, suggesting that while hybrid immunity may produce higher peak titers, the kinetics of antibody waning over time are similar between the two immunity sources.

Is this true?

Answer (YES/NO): YES